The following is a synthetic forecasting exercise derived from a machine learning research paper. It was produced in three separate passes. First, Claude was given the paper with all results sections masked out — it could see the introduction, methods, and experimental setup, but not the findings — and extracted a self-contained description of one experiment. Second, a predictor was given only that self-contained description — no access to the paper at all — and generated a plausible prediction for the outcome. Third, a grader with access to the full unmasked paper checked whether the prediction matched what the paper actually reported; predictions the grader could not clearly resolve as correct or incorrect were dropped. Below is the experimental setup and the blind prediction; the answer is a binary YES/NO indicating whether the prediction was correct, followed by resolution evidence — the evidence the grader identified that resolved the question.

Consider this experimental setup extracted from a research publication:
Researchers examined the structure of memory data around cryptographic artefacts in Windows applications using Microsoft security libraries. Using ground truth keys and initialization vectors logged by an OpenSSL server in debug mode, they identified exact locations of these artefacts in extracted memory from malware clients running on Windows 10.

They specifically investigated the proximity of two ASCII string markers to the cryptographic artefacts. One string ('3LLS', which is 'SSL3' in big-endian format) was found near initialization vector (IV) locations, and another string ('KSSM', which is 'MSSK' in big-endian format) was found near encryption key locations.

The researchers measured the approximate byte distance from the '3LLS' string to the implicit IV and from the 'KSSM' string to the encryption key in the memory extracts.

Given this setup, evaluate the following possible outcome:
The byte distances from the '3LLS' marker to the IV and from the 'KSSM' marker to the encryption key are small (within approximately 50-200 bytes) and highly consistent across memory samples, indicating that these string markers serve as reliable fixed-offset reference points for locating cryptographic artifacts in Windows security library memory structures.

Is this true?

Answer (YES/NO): NO